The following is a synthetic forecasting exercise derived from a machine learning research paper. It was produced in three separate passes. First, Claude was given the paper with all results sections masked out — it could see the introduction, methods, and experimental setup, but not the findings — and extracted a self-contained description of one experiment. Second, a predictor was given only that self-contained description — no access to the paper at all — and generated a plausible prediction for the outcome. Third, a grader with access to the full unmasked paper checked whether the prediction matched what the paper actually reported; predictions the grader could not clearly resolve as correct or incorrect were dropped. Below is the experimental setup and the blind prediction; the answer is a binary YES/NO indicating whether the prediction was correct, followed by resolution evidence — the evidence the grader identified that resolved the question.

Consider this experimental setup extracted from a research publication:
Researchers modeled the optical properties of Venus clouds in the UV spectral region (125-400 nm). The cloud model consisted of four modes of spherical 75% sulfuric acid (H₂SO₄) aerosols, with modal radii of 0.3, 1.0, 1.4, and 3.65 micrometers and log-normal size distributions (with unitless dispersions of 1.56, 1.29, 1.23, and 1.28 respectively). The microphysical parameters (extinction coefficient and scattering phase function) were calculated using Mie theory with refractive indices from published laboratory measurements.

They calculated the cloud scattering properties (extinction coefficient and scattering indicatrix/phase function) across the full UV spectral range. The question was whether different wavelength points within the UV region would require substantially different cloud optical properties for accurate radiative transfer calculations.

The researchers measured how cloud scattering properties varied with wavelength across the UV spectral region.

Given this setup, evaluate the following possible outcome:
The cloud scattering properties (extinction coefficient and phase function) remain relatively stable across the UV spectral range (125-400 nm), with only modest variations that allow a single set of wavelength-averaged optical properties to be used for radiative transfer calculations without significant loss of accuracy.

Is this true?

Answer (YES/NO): YES